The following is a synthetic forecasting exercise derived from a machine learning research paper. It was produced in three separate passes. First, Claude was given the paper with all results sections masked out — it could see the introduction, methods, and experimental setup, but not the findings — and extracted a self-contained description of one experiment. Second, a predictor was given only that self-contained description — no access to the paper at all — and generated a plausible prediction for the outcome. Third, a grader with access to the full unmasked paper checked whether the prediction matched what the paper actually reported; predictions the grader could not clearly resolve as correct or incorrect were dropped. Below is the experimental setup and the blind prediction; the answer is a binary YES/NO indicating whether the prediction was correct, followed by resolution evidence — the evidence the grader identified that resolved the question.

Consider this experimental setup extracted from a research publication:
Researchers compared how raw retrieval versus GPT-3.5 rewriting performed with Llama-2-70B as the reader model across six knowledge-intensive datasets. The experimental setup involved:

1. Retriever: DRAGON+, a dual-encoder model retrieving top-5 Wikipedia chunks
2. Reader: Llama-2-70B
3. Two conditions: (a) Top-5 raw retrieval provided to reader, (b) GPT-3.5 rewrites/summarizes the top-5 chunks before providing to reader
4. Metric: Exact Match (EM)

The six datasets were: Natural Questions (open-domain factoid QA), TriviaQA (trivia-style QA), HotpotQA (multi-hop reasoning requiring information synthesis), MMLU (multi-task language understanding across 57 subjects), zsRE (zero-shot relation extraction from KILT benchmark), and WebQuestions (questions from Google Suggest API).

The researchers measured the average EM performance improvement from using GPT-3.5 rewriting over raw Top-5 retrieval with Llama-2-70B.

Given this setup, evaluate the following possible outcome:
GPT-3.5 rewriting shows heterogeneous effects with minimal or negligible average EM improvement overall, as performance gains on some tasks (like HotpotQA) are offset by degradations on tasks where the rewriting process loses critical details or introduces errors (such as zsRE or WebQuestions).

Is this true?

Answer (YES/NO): NO